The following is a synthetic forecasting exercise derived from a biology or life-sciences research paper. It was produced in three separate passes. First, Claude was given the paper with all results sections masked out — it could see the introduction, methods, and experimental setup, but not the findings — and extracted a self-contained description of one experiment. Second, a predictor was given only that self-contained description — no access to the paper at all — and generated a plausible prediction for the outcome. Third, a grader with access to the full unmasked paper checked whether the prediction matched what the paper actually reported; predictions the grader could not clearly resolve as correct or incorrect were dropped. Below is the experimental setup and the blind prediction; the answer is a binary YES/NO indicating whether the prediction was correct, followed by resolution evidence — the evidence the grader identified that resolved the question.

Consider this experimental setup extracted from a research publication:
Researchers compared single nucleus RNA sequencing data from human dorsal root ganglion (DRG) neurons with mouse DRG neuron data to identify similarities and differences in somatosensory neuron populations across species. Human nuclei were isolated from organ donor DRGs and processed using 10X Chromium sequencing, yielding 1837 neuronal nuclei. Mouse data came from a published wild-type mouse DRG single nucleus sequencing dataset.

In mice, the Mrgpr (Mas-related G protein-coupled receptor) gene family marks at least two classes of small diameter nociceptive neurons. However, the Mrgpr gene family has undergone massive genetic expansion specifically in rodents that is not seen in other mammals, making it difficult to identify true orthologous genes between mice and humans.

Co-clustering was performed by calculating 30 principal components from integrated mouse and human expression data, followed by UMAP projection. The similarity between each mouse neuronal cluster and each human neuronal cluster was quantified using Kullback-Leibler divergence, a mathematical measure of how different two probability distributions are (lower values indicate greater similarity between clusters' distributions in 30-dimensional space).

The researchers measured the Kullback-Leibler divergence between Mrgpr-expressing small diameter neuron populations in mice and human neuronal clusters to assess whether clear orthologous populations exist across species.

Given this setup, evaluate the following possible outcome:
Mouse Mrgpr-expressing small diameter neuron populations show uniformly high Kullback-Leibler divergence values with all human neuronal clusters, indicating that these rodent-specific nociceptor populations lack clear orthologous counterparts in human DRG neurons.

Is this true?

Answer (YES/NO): NO